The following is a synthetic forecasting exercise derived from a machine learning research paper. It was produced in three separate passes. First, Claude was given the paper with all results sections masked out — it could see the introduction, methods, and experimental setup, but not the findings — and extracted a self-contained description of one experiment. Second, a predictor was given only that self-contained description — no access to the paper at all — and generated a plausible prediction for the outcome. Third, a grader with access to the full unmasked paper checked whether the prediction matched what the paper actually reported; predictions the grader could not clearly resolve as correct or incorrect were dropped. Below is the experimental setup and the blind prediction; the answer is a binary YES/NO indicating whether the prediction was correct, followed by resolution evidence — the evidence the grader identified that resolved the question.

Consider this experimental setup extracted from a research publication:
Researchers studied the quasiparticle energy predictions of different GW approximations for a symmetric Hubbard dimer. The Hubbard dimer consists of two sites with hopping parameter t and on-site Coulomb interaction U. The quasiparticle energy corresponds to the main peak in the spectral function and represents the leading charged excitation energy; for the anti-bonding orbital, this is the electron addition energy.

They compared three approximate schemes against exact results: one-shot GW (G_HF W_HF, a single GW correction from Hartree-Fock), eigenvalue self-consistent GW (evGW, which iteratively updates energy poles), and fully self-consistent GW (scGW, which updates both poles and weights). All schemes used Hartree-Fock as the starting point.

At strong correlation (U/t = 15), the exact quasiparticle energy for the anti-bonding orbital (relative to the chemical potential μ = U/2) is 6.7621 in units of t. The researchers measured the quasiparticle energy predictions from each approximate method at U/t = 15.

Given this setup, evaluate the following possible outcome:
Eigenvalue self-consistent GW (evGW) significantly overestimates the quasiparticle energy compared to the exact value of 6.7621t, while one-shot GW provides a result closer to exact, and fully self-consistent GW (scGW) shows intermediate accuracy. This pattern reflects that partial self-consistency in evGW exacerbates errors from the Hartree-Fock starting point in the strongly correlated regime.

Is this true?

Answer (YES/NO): NO